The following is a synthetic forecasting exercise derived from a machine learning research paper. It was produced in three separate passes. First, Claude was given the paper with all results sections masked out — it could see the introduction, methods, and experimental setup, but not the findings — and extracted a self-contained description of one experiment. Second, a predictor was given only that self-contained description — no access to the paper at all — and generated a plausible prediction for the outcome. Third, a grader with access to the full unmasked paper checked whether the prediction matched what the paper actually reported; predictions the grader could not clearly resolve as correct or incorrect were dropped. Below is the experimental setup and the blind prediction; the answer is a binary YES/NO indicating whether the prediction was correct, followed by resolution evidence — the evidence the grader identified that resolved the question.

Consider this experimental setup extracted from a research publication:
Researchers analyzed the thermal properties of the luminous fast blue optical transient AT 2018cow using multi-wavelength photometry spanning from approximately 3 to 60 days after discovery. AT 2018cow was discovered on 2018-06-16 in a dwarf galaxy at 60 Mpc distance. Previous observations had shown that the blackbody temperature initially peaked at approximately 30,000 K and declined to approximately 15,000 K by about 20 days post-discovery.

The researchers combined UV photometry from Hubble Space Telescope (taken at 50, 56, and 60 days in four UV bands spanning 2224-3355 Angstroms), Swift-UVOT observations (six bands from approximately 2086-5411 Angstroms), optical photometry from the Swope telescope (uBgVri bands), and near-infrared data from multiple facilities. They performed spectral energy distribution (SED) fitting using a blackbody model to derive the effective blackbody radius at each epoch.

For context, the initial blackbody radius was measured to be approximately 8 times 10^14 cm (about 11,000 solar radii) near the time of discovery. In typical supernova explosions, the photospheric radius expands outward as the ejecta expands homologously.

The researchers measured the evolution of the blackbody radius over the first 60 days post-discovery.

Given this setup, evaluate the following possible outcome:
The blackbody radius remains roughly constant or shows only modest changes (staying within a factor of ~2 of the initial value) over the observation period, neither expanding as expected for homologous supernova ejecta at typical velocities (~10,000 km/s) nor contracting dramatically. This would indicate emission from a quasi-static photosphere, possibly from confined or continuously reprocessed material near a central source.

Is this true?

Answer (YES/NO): NO